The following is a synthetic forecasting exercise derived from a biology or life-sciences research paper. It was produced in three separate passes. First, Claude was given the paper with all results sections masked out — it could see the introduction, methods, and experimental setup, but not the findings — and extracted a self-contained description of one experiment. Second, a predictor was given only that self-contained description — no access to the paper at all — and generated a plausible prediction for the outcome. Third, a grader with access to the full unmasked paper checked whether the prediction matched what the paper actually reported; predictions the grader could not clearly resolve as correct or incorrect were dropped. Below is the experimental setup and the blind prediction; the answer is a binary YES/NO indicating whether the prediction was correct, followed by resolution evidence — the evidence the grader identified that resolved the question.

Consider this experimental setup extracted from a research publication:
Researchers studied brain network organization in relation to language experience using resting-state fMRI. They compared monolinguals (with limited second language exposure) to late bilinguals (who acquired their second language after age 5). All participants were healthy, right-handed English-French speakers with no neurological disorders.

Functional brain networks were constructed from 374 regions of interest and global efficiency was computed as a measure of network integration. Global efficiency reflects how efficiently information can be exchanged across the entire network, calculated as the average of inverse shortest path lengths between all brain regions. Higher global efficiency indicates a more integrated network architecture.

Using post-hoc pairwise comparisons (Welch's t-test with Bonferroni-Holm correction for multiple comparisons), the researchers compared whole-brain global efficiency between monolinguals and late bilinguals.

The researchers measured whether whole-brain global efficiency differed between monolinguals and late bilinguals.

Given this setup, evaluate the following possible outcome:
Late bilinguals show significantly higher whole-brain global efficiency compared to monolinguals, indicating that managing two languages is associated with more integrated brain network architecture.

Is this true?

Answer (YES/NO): NO